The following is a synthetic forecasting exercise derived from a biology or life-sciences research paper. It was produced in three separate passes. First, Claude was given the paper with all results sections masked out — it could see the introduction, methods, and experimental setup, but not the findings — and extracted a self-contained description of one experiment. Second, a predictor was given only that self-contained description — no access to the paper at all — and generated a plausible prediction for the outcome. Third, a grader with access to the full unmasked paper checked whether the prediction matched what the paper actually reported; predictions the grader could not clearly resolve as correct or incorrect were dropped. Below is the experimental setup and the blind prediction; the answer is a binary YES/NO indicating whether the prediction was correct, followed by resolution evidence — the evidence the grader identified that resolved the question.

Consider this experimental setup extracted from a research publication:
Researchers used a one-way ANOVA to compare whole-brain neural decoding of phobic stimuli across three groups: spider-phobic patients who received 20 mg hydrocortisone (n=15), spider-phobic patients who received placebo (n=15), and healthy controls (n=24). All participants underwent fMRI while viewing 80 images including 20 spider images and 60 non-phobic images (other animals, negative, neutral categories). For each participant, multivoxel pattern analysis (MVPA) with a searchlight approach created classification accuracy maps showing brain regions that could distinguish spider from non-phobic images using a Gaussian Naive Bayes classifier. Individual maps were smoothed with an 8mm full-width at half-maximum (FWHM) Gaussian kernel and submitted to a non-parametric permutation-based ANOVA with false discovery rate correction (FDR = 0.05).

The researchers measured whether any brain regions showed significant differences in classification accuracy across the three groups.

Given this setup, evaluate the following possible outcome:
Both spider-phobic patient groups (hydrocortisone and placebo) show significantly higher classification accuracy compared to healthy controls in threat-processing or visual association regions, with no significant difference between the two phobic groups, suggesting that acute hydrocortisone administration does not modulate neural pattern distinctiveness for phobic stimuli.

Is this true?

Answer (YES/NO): YES